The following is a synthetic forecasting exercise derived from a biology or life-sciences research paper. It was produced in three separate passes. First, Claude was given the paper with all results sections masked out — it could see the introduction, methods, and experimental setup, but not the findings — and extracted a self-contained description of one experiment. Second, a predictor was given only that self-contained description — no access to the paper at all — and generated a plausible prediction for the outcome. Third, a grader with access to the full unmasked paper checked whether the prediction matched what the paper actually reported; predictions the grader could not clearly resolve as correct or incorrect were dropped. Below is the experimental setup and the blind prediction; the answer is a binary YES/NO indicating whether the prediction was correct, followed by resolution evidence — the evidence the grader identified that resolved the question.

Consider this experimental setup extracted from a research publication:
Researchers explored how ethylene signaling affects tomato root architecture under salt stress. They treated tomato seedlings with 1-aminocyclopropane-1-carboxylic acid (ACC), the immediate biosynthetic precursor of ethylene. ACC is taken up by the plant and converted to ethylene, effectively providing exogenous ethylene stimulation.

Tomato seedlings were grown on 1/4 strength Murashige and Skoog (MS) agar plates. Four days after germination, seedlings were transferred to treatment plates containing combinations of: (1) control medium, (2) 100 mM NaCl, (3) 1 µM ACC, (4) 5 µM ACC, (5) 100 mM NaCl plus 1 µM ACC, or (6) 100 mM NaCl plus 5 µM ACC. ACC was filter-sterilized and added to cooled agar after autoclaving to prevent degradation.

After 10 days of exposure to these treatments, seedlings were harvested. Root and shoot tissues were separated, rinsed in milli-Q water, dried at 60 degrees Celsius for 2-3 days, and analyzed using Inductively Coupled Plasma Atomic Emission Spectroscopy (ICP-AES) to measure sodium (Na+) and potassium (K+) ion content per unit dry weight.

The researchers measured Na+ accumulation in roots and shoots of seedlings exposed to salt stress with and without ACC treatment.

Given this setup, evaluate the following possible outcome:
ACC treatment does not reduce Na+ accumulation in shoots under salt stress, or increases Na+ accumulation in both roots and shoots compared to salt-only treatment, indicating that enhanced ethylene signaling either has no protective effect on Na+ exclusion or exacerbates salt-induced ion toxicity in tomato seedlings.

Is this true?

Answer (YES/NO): NO